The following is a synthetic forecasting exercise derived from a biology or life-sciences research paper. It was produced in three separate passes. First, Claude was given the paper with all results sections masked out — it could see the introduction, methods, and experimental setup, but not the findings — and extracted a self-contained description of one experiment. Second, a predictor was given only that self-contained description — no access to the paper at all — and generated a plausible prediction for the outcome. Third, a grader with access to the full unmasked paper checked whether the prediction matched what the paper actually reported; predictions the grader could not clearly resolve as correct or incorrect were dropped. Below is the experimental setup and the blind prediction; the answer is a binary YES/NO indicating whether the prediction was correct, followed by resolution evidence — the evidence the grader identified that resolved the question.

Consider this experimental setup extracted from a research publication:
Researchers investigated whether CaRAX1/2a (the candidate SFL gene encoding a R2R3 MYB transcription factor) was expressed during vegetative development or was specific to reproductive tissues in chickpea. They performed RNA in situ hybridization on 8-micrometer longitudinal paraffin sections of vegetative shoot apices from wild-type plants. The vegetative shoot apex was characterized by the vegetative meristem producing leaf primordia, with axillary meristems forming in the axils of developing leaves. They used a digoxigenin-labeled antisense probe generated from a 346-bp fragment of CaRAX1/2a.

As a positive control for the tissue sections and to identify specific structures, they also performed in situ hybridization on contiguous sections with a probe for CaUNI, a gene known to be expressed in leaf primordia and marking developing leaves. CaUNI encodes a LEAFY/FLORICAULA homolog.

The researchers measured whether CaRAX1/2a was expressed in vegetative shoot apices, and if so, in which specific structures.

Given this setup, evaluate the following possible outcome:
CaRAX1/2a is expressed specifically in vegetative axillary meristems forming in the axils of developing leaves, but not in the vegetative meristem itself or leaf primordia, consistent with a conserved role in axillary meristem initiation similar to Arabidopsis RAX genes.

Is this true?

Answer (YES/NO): NO